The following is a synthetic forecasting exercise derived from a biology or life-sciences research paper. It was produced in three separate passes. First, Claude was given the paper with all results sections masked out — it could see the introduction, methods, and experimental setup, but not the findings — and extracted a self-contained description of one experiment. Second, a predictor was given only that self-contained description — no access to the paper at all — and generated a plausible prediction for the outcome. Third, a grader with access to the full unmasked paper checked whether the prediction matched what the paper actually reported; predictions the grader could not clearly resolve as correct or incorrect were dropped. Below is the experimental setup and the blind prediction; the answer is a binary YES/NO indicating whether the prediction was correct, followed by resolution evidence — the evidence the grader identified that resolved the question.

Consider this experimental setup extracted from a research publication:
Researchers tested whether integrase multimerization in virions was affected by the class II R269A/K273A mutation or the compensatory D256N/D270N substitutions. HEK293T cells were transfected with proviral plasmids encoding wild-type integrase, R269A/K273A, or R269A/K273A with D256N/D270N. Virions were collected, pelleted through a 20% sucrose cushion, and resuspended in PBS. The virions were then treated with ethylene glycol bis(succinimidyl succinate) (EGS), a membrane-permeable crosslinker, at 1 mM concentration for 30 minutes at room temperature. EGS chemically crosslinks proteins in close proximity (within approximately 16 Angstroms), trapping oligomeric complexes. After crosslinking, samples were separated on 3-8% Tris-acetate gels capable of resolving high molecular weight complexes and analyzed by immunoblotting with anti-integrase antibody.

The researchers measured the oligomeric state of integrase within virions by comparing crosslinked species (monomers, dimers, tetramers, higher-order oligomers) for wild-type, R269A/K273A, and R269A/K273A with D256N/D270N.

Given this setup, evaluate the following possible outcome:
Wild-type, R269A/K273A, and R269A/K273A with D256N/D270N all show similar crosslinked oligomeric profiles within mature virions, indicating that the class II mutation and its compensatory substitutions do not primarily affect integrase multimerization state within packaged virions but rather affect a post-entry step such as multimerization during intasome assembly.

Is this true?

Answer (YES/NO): NO